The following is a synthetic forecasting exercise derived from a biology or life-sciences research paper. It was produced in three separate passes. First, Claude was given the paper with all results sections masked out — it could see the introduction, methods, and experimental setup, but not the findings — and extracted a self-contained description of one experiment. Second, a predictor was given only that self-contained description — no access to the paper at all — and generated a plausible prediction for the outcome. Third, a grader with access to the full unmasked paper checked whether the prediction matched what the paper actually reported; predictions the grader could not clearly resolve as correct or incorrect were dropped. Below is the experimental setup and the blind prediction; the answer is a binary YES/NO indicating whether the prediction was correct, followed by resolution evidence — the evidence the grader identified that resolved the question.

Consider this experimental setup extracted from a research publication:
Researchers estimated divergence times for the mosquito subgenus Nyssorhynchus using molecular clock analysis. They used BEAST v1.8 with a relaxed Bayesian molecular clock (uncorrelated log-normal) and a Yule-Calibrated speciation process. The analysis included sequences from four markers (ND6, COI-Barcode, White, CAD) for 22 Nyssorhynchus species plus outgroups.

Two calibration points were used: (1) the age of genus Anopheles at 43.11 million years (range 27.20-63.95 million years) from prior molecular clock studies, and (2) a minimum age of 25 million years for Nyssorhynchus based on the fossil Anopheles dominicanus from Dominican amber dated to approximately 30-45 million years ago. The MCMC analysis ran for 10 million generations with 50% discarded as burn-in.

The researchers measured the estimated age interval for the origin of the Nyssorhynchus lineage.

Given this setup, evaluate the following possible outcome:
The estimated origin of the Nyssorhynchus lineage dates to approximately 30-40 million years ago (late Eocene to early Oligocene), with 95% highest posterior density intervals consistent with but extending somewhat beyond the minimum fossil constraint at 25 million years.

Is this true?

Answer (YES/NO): NO